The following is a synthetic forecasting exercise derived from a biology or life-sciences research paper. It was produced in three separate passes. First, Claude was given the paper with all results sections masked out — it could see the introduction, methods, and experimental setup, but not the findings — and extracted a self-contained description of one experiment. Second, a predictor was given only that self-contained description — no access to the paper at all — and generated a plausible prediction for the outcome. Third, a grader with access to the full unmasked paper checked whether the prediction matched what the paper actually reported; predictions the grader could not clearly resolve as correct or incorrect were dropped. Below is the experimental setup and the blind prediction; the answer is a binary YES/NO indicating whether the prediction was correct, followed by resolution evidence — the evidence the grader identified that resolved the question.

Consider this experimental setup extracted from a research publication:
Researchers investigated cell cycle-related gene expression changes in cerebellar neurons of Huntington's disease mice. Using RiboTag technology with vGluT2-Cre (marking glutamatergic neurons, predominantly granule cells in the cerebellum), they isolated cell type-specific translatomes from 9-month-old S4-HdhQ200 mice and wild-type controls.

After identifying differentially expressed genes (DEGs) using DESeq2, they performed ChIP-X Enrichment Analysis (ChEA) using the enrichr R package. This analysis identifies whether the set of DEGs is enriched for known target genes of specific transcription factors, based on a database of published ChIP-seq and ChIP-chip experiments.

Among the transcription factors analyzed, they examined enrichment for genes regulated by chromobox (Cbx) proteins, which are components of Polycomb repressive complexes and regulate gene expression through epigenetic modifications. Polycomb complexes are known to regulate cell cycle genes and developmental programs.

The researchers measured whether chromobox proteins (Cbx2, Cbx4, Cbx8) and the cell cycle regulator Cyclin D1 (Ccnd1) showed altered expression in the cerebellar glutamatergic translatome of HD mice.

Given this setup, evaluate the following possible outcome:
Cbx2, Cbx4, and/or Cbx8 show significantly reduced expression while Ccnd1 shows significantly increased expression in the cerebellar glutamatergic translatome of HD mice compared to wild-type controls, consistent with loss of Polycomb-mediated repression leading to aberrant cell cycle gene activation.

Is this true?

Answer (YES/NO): NO